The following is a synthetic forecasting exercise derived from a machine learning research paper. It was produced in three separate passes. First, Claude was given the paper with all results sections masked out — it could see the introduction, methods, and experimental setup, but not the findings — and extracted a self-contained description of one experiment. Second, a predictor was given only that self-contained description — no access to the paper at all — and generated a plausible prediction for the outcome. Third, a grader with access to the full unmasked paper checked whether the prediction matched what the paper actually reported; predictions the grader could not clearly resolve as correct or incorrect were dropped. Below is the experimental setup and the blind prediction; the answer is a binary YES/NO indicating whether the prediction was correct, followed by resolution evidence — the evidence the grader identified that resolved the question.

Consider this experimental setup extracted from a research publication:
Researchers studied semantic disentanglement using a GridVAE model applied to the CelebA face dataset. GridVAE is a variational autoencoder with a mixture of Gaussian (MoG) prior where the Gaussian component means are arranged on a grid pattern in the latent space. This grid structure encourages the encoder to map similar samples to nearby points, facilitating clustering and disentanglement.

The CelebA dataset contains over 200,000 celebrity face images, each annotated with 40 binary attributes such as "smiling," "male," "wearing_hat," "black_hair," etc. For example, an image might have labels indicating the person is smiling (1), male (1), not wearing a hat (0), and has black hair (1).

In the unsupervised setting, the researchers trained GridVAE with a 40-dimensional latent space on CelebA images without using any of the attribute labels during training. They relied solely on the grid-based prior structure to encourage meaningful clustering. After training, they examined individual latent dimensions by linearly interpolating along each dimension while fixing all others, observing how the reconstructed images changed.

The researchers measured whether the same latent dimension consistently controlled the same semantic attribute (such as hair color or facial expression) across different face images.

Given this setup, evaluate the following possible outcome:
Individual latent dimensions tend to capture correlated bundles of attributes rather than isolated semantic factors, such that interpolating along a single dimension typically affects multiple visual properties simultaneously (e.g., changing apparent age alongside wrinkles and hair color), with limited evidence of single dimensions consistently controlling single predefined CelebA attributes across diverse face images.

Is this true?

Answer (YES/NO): NO